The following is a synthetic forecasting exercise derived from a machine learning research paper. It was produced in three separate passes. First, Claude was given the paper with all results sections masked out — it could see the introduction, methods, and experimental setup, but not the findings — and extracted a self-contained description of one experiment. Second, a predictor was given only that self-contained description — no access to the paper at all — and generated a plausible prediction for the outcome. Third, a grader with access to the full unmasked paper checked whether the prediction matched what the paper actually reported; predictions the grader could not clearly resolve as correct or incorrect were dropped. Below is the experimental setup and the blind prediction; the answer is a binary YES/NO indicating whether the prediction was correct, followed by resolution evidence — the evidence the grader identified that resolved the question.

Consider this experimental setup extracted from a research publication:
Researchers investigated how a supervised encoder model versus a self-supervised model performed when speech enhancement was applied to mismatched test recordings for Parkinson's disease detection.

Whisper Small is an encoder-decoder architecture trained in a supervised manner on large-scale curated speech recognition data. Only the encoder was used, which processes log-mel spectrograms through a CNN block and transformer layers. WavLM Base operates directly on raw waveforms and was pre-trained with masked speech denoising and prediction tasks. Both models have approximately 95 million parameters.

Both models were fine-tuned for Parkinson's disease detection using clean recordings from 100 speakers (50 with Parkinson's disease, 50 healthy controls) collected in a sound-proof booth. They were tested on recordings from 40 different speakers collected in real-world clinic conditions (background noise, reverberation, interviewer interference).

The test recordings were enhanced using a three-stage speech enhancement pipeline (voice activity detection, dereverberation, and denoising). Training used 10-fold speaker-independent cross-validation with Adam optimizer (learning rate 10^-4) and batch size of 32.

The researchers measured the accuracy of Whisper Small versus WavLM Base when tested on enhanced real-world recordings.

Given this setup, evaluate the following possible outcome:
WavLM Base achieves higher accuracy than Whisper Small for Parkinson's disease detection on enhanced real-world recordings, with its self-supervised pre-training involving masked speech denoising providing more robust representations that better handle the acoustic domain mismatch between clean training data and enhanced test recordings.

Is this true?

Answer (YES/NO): YES